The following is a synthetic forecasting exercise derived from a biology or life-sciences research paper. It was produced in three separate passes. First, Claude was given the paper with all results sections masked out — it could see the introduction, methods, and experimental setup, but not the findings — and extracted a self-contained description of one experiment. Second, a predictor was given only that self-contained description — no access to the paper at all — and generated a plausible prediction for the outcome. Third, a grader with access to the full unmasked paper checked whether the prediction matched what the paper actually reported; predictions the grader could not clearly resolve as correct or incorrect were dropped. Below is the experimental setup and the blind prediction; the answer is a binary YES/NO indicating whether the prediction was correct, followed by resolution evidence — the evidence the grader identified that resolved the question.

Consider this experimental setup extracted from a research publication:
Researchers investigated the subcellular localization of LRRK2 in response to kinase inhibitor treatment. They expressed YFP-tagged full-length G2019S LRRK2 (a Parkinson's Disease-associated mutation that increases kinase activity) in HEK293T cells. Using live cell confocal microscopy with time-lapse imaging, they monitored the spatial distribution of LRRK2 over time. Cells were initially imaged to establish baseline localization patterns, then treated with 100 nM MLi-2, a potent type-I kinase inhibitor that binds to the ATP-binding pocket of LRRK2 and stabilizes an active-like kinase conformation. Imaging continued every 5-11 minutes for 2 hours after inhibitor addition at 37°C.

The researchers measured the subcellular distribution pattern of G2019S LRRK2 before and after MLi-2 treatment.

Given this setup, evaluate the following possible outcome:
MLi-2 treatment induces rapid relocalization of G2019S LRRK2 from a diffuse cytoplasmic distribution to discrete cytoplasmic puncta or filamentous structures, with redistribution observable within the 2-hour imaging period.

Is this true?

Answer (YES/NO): YES